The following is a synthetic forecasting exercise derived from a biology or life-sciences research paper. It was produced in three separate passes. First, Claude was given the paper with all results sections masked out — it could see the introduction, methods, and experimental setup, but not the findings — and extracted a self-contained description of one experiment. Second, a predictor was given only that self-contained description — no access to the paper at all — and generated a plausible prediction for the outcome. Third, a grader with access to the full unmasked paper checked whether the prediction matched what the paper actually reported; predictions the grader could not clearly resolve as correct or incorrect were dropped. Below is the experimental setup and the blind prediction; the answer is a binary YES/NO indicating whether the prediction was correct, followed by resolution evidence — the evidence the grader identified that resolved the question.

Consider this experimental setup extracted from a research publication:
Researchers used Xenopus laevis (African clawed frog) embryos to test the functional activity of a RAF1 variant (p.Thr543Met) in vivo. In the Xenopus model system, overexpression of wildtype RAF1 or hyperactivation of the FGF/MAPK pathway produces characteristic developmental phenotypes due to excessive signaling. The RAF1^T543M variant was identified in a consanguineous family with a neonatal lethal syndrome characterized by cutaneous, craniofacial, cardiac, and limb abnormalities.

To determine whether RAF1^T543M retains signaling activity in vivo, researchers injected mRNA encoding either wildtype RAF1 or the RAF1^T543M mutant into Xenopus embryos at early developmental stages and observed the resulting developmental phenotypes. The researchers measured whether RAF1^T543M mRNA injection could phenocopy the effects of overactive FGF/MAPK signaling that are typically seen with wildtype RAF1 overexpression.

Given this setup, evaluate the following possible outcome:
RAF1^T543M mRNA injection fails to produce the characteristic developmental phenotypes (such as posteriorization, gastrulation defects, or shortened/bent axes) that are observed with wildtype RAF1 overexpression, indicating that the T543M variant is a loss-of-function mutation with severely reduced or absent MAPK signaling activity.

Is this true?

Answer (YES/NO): YES